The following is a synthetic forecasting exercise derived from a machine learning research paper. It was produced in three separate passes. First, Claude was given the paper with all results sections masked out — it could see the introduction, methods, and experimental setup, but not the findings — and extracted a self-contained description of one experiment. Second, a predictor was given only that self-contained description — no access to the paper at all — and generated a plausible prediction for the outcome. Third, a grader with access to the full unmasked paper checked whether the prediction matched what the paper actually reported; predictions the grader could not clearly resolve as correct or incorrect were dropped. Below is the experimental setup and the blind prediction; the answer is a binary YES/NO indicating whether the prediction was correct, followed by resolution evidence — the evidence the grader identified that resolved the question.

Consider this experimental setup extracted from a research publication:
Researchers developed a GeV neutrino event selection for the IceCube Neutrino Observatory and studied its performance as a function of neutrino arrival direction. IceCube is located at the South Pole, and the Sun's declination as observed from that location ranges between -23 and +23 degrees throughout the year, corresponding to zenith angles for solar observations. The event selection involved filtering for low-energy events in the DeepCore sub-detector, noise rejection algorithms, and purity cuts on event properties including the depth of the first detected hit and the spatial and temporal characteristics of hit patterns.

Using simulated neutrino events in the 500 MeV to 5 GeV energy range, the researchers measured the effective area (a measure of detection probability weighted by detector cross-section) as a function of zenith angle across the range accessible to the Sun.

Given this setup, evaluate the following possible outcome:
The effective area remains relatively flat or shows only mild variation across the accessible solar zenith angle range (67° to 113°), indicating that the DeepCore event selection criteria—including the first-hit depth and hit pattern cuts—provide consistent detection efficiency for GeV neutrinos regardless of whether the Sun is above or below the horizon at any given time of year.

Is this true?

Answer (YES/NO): YES